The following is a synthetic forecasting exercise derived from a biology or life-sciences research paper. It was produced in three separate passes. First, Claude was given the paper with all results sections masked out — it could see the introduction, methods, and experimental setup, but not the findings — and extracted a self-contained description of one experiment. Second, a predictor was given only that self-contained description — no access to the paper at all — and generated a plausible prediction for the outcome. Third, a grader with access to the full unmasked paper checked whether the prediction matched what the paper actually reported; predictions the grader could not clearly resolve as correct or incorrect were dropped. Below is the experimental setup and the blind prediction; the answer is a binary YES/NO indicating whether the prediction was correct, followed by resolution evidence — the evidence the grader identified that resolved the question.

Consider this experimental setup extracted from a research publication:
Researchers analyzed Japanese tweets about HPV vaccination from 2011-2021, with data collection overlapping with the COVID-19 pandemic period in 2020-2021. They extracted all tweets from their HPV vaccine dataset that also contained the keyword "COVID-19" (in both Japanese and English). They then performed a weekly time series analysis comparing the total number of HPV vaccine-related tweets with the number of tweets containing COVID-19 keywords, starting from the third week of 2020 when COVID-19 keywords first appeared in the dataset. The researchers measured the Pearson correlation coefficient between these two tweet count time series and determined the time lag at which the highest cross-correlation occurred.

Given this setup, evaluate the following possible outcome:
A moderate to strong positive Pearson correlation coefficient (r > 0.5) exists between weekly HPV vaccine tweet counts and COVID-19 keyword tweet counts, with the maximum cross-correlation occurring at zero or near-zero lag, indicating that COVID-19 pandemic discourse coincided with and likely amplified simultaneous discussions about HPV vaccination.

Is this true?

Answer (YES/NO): YES